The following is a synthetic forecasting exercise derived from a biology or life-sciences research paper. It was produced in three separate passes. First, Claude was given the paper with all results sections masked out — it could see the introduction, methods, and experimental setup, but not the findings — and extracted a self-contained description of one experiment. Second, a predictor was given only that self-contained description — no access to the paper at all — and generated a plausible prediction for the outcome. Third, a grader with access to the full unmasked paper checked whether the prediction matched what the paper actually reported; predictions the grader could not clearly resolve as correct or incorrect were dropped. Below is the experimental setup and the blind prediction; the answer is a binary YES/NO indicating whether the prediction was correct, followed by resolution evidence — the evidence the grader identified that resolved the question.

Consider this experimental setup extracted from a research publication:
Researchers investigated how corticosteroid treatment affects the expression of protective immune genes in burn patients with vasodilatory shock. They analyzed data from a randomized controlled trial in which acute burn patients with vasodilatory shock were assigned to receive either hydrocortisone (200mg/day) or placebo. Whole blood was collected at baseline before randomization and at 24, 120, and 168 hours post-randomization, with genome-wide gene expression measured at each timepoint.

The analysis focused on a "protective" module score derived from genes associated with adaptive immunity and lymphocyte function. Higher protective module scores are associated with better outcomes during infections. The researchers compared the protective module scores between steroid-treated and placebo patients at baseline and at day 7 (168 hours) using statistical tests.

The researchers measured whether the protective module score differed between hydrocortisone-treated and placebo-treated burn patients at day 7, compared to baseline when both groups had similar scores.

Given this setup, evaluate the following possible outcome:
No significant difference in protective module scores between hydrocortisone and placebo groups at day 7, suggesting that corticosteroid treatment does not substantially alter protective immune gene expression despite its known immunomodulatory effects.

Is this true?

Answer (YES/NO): NO